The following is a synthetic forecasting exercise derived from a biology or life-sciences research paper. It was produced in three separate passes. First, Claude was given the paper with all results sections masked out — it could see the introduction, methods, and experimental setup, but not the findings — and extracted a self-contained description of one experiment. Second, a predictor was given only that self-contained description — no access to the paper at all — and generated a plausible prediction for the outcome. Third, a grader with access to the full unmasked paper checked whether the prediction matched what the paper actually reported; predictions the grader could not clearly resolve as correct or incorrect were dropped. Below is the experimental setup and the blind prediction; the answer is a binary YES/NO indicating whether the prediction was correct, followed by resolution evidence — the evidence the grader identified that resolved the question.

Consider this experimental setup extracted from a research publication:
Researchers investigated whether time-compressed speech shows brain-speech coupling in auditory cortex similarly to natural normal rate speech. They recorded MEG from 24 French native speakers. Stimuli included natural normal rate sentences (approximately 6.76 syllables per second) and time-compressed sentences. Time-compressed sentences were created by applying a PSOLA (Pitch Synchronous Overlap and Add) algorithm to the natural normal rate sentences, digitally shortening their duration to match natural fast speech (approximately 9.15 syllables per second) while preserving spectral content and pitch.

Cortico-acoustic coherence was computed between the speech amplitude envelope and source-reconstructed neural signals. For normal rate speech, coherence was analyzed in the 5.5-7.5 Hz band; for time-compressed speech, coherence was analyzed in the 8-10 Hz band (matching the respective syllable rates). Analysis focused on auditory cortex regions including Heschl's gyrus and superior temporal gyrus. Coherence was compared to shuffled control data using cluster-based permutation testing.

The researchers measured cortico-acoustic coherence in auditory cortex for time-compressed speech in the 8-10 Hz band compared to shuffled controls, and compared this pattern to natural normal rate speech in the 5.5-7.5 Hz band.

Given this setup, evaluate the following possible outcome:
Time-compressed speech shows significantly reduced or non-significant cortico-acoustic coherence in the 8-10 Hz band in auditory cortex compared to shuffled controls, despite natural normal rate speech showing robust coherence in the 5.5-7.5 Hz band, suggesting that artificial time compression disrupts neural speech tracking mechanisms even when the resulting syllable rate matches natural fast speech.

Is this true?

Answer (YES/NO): YES